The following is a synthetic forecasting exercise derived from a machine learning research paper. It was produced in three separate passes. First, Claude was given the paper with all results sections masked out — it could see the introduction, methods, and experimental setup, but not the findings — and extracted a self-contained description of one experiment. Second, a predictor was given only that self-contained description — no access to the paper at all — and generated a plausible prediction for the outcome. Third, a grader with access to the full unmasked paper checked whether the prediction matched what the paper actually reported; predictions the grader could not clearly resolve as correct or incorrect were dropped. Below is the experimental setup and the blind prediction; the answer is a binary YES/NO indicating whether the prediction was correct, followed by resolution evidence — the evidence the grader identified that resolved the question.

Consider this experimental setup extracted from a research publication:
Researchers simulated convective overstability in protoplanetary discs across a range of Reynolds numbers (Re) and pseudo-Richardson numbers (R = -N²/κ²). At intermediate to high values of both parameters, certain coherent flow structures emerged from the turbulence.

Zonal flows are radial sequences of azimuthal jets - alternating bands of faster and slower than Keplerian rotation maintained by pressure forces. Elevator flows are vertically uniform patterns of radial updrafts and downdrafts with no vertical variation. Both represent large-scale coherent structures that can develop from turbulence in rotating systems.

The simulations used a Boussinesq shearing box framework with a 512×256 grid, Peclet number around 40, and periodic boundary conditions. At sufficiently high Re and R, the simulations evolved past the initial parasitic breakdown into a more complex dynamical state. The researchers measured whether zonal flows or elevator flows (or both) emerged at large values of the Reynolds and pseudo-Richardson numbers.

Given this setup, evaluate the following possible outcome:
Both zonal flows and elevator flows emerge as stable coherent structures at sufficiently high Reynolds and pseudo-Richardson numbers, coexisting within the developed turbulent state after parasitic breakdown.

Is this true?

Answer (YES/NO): YES